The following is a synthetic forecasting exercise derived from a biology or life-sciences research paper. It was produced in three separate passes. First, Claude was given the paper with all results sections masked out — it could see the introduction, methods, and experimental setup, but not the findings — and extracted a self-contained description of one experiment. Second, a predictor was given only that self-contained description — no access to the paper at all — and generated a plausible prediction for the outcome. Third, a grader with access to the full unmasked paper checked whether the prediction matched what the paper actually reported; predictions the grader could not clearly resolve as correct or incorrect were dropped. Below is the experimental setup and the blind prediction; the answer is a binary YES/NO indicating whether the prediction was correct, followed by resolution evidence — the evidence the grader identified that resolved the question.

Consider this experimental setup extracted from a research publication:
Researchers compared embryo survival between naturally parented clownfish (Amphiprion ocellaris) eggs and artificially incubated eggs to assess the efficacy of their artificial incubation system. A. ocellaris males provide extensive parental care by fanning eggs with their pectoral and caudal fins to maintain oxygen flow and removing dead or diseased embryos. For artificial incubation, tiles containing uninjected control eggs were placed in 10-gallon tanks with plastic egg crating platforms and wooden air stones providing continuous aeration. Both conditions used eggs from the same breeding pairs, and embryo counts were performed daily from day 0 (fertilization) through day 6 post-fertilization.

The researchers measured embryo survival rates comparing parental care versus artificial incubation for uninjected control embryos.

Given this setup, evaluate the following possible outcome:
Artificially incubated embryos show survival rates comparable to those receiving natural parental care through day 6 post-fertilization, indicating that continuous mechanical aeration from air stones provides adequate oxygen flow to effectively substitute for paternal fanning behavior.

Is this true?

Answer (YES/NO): NO